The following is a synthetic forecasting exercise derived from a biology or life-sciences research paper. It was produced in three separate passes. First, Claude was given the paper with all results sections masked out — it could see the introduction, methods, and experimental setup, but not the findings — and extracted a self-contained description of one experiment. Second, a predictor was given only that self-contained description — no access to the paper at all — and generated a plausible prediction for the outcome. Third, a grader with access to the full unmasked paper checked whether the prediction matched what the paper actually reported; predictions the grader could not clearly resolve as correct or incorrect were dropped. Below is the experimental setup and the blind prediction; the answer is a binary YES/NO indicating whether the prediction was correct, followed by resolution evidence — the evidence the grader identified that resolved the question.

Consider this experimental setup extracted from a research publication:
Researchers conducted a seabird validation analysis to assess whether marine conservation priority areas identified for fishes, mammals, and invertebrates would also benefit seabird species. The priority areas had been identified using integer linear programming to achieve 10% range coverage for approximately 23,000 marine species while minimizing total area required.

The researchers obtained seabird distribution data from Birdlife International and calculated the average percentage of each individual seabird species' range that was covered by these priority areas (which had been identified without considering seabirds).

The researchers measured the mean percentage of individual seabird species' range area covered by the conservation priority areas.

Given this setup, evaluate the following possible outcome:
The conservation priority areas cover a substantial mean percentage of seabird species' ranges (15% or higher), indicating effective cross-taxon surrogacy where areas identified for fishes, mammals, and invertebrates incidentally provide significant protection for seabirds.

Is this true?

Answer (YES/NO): NO